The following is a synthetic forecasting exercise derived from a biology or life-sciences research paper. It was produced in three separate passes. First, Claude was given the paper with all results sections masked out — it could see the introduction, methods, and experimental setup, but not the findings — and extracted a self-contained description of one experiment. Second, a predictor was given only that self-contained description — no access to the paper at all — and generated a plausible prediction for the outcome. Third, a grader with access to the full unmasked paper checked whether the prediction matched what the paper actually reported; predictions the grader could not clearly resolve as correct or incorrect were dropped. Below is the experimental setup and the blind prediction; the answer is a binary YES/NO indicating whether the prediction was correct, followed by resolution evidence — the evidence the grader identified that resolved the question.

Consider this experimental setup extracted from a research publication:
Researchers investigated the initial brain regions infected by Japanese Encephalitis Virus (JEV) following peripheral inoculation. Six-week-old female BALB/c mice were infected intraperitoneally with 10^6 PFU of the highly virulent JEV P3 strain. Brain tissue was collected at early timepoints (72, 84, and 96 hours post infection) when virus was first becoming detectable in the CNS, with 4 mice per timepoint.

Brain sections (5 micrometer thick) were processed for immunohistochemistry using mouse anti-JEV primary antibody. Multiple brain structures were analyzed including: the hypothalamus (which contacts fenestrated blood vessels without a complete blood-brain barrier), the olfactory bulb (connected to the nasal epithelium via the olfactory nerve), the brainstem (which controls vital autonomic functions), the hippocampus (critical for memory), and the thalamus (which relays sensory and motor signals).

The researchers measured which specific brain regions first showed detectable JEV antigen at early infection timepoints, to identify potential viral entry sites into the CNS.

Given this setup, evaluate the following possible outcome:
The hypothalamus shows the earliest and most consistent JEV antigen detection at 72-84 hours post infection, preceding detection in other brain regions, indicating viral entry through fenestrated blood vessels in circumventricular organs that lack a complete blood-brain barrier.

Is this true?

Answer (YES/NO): NO